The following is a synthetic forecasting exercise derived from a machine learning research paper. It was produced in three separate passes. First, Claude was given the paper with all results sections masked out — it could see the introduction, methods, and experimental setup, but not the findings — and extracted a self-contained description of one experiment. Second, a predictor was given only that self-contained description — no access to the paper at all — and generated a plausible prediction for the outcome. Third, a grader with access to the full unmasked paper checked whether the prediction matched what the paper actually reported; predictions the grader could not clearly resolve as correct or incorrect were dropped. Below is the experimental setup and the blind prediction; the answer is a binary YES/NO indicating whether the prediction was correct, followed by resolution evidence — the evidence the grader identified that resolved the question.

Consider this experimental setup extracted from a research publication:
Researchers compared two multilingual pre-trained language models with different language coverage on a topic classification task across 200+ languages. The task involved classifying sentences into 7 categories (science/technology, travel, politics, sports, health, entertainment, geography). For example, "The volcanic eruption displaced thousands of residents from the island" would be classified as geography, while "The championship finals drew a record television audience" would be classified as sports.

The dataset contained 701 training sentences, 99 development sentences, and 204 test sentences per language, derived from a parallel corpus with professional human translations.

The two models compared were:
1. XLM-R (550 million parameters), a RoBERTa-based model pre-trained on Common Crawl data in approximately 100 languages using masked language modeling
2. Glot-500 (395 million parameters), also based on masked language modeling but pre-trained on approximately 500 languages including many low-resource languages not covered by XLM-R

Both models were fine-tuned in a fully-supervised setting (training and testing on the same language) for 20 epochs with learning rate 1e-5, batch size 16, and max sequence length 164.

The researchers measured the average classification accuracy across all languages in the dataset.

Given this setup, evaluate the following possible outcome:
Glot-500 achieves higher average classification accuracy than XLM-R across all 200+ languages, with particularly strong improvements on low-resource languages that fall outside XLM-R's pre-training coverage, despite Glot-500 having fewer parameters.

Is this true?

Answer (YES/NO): NO